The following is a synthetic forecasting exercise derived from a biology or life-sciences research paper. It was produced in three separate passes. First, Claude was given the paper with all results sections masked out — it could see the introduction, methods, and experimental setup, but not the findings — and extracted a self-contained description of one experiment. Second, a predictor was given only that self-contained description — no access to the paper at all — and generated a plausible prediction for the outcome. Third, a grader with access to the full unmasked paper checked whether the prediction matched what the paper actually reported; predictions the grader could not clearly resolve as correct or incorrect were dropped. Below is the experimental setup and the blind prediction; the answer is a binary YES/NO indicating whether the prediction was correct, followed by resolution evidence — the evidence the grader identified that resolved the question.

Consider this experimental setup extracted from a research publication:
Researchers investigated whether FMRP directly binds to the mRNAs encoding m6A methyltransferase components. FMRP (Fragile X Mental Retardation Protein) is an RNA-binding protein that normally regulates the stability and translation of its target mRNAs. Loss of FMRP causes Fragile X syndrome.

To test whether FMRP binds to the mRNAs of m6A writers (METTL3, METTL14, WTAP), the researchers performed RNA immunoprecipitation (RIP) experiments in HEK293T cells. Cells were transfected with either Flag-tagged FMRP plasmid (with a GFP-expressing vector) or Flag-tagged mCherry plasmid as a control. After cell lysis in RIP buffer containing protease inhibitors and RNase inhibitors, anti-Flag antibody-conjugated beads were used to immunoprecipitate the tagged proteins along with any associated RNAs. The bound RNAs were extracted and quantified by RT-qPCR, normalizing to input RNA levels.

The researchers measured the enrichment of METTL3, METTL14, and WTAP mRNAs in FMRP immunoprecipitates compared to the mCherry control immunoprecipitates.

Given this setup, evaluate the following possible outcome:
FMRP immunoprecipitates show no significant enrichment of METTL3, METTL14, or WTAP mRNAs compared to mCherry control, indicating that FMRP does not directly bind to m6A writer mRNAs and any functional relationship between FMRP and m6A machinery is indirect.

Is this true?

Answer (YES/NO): NO